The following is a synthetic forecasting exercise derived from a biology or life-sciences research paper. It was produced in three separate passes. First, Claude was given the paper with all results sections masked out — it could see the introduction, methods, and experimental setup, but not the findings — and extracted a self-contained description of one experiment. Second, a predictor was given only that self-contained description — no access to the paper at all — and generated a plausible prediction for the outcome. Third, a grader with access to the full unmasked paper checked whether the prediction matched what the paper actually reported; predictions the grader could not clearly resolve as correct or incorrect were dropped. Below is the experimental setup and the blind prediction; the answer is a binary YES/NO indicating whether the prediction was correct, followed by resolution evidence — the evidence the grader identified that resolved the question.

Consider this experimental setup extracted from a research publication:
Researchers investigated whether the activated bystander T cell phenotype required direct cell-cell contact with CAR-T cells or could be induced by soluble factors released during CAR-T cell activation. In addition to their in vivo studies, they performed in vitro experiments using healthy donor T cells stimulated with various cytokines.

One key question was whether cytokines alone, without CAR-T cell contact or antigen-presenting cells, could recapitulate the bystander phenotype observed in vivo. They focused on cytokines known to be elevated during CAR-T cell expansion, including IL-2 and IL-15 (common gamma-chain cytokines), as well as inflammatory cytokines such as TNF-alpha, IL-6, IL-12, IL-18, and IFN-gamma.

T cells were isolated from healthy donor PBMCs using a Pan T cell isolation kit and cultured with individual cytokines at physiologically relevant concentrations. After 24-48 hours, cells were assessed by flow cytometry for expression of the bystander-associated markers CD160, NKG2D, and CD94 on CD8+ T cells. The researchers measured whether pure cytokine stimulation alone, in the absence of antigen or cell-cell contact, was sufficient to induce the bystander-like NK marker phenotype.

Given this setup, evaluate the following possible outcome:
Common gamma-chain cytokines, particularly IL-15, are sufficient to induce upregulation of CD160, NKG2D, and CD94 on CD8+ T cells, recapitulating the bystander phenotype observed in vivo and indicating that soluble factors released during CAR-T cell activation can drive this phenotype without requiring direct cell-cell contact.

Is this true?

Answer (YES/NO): YES